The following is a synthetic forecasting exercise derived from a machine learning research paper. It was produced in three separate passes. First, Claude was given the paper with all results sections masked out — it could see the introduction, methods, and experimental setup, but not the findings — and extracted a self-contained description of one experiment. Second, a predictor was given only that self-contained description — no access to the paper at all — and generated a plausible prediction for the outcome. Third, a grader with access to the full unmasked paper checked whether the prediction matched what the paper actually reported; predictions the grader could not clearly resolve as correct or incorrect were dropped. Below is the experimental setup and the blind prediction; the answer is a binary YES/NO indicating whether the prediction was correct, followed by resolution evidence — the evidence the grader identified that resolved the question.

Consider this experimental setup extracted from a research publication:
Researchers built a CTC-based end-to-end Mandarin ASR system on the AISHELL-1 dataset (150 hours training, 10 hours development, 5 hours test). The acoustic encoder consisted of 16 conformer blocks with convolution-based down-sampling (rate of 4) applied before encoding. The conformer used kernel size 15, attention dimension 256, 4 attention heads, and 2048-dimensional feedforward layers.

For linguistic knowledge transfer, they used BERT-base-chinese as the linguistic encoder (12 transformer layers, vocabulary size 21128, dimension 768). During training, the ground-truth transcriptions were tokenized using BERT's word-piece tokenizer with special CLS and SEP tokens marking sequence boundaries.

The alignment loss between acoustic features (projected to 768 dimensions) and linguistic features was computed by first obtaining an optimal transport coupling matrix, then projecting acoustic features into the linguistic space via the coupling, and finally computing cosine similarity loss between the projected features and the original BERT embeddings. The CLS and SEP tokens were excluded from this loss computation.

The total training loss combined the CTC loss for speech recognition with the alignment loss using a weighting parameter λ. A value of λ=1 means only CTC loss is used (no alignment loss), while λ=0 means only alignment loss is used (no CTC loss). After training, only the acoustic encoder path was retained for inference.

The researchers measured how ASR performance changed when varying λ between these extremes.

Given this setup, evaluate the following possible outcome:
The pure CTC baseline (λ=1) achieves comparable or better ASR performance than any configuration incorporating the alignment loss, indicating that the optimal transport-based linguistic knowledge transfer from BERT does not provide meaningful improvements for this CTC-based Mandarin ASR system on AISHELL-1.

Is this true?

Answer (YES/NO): NO